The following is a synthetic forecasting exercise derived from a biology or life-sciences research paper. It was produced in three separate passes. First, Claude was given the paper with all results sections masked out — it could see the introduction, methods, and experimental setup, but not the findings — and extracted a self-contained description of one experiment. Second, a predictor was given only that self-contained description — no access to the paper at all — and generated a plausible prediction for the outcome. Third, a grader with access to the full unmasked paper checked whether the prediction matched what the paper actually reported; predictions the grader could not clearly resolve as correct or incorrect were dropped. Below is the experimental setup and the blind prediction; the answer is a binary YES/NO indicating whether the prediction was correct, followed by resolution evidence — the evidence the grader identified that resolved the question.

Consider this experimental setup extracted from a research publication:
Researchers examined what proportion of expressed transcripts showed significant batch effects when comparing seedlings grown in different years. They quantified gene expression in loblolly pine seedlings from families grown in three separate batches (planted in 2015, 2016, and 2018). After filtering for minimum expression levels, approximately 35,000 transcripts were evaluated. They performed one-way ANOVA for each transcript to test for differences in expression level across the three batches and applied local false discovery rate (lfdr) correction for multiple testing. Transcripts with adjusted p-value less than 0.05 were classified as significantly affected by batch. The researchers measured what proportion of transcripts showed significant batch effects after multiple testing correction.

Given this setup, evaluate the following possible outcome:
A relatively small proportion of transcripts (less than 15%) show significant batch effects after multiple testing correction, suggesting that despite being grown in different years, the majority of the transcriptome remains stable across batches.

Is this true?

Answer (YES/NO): NO